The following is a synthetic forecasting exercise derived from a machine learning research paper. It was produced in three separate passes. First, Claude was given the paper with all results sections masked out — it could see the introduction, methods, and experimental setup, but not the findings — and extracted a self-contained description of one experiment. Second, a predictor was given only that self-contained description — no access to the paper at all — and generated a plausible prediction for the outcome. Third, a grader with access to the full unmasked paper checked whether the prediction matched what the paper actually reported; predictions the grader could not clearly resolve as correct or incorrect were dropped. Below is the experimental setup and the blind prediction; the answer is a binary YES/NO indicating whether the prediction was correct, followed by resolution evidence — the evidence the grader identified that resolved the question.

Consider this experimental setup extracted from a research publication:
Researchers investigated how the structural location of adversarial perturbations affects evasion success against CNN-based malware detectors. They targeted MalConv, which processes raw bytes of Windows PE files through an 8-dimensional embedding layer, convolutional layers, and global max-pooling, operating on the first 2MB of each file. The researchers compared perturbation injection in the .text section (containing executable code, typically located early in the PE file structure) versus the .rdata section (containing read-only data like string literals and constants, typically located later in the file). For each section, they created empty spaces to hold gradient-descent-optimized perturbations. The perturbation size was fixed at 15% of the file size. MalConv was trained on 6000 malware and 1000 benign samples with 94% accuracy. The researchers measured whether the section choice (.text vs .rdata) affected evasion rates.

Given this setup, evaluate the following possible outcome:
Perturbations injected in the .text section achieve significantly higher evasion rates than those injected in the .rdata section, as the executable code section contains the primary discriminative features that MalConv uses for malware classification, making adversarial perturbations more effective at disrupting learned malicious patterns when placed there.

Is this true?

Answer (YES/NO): NO